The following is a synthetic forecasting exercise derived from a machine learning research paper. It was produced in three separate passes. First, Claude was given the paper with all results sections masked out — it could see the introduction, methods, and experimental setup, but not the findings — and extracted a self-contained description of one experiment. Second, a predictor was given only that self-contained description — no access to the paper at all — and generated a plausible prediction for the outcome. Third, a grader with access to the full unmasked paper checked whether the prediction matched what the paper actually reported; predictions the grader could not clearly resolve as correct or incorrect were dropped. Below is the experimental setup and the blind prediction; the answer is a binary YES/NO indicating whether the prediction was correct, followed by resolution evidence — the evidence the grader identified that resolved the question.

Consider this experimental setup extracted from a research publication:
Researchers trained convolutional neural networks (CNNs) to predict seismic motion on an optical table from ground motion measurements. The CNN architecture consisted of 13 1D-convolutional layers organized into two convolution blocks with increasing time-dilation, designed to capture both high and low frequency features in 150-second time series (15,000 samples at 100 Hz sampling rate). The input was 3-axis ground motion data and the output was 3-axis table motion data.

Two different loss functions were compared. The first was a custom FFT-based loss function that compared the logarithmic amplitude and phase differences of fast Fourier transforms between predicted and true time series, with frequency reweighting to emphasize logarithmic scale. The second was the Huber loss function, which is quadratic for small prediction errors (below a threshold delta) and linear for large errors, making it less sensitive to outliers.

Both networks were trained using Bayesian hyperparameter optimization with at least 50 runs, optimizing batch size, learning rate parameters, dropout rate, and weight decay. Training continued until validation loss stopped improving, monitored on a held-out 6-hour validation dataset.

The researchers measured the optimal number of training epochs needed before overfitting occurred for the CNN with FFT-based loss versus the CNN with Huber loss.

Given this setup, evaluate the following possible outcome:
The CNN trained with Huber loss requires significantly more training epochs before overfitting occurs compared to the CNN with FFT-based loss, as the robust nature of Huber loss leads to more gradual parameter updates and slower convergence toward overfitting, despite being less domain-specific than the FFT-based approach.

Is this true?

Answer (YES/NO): NO